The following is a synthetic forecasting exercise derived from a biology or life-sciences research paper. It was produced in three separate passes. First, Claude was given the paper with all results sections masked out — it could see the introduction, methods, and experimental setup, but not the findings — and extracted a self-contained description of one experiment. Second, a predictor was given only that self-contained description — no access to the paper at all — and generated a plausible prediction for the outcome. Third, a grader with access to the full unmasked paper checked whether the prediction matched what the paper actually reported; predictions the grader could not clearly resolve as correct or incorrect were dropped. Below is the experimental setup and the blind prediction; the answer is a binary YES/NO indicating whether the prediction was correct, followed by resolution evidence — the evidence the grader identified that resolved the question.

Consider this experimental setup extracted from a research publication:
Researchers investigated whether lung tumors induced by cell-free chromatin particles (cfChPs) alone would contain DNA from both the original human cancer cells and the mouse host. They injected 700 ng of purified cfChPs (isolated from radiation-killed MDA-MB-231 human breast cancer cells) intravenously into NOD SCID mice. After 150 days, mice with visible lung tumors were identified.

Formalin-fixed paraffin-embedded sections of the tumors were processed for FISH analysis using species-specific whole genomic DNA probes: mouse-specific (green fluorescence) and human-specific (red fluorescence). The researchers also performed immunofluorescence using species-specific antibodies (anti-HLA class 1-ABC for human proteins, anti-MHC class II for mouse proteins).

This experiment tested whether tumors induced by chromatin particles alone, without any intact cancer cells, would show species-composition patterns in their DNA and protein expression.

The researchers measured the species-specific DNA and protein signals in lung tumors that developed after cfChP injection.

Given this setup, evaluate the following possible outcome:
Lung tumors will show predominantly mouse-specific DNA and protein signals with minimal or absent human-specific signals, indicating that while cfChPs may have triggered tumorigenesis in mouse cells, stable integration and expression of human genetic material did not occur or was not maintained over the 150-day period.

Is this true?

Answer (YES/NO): NO